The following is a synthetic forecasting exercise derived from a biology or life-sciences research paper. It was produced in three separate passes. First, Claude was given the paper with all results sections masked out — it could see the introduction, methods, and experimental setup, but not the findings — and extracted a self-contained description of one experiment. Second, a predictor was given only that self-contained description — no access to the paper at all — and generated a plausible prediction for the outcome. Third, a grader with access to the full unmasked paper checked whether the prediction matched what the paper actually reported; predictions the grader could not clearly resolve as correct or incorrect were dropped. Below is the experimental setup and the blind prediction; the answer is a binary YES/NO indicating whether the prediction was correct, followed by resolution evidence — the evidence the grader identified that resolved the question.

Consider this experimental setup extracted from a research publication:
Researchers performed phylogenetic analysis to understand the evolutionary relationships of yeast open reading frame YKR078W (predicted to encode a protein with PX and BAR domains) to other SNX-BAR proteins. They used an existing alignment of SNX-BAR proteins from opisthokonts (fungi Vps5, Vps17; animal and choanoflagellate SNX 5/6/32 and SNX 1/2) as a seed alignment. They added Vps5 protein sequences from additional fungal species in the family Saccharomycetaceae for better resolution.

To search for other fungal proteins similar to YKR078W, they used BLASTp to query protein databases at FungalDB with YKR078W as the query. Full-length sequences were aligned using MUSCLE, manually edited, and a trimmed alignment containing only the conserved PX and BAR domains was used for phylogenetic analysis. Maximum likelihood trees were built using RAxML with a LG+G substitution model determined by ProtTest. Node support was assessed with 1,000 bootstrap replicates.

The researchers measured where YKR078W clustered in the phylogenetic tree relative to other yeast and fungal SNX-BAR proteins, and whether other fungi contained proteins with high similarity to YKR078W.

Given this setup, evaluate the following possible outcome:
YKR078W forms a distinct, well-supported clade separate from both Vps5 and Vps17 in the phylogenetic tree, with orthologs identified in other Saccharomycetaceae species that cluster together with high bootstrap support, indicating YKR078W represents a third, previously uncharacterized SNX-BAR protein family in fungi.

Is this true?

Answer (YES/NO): NO